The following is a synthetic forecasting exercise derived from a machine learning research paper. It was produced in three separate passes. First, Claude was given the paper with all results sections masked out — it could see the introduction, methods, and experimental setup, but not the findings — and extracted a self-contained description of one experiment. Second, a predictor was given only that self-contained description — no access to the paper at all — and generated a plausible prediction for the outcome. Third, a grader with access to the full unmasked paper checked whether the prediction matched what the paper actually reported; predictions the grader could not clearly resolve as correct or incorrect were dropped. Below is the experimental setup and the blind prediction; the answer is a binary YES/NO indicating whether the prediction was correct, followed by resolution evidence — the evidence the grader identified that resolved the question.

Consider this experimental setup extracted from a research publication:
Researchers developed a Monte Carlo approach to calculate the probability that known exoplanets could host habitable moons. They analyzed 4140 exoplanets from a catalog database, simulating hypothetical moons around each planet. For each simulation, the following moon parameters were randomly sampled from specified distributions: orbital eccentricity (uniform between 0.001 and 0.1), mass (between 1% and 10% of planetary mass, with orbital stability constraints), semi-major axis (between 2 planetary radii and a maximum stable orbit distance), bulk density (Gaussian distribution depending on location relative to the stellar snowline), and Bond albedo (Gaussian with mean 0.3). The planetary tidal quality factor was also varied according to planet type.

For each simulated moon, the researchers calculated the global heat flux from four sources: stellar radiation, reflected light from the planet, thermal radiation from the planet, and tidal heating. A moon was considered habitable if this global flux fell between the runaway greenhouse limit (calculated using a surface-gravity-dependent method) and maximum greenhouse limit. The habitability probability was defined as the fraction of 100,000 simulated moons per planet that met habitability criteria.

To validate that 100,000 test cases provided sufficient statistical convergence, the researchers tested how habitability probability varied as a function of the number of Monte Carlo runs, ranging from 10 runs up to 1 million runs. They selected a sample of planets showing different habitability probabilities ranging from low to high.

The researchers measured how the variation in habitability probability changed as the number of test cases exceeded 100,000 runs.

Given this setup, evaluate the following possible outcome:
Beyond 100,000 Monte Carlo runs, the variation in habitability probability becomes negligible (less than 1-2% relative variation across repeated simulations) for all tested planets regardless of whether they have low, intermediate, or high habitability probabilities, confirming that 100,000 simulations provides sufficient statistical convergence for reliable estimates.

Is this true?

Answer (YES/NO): YES